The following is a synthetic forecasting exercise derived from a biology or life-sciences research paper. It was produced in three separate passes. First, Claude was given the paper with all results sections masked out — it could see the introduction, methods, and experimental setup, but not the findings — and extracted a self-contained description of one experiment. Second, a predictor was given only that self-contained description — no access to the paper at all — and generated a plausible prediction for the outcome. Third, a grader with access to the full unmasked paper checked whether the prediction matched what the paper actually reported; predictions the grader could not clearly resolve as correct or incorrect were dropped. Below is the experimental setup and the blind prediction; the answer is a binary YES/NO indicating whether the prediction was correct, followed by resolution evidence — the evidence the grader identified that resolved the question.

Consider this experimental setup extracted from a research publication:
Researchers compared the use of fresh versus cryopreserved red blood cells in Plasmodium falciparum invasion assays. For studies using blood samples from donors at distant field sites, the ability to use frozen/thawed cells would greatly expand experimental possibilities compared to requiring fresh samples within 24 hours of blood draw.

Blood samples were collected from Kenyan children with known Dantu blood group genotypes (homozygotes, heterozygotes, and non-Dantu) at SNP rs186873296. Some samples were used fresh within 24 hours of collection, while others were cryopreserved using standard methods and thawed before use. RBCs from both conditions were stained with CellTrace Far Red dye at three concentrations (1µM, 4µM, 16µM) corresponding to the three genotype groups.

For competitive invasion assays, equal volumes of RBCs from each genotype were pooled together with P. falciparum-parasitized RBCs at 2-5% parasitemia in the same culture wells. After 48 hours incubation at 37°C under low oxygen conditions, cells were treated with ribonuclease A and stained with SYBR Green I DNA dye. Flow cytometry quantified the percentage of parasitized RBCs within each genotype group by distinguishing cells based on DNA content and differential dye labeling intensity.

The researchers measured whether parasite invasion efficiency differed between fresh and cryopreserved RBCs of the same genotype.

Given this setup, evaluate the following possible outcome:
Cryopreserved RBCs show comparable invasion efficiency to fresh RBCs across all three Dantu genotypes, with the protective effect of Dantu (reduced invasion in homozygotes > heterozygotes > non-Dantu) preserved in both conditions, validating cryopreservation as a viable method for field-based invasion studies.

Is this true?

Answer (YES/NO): YES